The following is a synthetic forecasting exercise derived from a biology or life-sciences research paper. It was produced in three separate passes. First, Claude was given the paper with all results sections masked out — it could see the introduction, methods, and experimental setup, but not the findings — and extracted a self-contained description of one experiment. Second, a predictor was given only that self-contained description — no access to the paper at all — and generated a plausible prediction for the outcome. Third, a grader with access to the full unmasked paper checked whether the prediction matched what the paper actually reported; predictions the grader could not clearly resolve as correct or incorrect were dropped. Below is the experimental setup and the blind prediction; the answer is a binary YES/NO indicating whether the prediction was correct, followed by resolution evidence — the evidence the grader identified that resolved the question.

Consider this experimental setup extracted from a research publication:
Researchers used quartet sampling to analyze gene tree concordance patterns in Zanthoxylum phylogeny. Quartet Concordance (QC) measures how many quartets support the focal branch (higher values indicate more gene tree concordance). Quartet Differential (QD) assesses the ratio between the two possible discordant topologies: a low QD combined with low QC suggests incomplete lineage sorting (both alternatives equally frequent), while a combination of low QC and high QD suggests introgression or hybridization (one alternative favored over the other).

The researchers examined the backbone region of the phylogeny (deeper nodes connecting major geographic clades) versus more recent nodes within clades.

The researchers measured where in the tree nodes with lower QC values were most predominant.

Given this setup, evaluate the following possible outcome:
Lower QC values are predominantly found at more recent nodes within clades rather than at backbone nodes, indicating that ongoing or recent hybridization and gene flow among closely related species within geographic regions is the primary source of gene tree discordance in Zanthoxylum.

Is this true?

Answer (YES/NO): NO